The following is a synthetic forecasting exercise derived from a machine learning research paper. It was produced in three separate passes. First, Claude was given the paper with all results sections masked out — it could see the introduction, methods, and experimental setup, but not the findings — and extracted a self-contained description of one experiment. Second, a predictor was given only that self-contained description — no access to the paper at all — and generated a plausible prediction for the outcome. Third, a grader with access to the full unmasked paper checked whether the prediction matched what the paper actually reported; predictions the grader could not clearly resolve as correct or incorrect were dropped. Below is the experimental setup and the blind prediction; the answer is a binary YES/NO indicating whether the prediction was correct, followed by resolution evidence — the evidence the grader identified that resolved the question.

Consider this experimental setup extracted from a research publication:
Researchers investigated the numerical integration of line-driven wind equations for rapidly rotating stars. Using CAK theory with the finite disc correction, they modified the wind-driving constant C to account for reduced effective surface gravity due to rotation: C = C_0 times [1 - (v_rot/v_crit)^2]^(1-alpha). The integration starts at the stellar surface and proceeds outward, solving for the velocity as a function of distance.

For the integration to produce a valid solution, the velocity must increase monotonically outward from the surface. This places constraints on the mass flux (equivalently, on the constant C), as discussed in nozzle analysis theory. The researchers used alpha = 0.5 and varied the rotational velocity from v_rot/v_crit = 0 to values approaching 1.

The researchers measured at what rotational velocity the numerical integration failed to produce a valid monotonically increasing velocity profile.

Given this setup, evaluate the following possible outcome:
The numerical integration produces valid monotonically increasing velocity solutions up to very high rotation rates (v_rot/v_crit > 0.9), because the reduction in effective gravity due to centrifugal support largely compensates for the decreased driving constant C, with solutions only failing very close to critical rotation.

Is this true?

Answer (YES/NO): NO